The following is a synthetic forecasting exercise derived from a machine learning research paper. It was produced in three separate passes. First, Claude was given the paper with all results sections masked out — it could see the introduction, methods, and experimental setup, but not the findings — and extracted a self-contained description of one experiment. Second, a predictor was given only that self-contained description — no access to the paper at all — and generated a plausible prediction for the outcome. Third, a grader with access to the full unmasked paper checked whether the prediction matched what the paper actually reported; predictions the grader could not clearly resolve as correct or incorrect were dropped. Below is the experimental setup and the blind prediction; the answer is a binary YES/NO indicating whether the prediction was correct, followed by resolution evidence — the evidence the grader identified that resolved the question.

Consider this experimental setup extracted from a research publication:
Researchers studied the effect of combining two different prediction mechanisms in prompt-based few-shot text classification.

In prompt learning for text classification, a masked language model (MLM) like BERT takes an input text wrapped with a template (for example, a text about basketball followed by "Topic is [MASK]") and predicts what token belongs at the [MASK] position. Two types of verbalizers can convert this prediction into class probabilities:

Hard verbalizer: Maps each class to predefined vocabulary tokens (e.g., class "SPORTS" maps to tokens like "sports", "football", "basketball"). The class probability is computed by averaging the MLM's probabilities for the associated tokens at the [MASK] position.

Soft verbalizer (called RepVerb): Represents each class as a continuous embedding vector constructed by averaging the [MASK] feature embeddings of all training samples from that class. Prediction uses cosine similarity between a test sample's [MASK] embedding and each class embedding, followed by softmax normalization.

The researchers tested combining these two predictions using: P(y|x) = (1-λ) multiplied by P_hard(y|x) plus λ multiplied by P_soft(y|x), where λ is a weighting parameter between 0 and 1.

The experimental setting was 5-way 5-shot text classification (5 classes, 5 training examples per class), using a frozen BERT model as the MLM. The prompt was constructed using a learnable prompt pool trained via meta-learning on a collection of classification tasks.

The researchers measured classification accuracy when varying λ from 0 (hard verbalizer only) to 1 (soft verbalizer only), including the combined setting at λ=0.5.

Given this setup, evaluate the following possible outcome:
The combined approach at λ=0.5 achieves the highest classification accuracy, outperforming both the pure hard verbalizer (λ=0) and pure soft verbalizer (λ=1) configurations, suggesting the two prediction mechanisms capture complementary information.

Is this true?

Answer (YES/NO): YES